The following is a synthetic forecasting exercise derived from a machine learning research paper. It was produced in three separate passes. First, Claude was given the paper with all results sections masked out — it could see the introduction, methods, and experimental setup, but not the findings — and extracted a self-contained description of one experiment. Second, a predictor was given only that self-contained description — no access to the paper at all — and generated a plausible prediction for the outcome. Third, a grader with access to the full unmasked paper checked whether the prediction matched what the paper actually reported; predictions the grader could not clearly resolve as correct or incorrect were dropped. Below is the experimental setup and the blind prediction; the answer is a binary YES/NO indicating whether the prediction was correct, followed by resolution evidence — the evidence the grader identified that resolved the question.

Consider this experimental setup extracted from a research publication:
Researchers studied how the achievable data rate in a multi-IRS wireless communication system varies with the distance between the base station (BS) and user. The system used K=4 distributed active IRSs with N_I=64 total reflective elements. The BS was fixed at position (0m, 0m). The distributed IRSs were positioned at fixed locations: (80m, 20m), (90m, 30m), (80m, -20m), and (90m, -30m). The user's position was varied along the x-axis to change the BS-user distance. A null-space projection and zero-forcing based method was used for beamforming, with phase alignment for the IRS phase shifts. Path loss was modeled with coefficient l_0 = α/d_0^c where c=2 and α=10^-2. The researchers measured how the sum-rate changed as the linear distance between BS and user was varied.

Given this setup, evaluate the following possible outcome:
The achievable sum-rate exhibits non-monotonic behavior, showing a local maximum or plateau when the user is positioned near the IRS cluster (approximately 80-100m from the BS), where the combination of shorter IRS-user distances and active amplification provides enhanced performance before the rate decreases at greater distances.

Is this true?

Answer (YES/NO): YES